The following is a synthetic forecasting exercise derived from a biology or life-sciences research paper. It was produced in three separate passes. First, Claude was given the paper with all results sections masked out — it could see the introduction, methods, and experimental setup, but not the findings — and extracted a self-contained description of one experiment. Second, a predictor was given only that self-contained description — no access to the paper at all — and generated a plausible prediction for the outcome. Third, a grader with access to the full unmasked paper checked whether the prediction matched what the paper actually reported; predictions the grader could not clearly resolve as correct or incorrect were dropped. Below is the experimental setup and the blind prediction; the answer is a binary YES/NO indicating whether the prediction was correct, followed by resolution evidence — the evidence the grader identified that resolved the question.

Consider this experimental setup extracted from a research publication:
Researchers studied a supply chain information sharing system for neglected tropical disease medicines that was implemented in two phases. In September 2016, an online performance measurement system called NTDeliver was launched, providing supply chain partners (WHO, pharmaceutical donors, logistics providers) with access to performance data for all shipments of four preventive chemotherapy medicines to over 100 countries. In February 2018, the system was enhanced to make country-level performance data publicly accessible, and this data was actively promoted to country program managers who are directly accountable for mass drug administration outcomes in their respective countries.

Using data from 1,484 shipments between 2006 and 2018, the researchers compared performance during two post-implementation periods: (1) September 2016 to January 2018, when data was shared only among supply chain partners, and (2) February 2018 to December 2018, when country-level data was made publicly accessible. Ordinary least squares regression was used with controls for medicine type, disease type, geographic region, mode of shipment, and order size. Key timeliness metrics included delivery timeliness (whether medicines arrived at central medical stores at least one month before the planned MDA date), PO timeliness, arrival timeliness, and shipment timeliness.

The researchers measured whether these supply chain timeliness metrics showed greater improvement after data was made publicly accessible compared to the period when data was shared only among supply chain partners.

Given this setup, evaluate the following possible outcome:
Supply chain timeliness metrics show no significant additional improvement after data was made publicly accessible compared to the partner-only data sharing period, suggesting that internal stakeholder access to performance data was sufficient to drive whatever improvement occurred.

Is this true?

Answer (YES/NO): NO